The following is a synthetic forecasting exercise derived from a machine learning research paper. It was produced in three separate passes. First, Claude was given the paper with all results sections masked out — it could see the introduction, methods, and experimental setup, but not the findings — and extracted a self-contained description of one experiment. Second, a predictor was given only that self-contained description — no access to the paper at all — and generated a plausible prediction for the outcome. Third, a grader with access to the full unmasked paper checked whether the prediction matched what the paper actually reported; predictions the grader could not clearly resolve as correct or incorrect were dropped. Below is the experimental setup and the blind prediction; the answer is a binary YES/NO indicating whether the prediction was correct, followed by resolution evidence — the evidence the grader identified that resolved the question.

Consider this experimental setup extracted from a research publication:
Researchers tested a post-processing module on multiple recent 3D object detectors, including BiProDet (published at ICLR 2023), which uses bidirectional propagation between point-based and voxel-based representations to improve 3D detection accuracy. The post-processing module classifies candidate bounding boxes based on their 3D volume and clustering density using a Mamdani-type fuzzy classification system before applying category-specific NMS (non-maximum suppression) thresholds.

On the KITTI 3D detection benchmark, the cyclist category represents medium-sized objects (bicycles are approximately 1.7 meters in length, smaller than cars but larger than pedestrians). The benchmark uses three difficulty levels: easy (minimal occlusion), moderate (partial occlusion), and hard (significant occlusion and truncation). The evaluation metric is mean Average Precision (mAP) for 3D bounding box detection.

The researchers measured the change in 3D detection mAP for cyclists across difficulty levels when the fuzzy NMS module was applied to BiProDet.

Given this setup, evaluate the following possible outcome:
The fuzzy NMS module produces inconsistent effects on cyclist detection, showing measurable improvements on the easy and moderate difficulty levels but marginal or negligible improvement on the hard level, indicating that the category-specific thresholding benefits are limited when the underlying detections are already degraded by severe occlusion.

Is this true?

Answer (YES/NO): NO